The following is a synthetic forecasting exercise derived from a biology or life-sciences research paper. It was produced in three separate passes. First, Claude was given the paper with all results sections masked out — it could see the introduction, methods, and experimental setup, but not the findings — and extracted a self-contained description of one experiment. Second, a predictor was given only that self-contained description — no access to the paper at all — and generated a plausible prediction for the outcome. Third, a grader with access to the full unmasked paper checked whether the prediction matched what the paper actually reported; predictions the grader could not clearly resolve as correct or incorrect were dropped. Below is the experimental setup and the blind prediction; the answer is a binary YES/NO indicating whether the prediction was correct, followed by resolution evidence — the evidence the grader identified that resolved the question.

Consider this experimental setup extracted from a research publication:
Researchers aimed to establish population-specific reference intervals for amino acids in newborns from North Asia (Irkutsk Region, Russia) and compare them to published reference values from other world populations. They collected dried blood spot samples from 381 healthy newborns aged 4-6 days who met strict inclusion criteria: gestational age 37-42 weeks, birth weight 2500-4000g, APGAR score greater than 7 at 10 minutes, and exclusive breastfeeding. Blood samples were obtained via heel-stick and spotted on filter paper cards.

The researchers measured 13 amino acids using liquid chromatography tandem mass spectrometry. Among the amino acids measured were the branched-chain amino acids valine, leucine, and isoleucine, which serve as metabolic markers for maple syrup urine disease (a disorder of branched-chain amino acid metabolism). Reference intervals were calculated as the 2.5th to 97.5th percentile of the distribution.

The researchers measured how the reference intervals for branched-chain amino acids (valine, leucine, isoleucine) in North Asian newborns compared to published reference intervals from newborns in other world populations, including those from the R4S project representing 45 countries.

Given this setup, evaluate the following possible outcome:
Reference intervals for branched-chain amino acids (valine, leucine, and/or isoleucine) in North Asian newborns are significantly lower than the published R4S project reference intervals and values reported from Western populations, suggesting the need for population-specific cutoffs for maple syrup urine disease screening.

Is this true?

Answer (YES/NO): NO